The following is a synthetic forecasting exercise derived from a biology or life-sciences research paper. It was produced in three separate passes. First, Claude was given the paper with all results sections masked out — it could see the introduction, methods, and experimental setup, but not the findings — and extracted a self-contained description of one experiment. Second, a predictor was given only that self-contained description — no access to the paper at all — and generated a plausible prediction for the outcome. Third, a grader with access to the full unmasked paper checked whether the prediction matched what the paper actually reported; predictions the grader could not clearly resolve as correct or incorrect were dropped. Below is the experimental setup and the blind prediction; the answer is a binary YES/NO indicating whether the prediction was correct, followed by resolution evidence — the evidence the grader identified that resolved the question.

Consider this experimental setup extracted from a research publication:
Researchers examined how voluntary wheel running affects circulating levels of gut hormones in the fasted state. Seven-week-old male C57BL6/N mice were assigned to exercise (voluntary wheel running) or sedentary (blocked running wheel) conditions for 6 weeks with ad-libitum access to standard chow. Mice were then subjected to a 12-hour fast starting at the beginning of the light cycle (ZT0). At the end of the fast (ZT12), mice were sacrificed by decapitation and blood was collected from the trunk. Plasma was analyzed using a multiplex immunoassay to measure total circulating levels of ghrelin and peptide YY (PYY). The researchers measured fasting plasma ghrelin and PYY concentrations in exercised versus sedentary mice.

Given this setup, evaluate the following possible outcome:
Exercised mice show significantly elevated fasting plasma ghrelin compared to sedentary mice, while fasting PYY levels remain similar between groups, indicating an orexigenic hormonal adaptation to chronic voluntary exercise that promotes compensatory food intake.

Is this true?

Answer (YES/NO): NO